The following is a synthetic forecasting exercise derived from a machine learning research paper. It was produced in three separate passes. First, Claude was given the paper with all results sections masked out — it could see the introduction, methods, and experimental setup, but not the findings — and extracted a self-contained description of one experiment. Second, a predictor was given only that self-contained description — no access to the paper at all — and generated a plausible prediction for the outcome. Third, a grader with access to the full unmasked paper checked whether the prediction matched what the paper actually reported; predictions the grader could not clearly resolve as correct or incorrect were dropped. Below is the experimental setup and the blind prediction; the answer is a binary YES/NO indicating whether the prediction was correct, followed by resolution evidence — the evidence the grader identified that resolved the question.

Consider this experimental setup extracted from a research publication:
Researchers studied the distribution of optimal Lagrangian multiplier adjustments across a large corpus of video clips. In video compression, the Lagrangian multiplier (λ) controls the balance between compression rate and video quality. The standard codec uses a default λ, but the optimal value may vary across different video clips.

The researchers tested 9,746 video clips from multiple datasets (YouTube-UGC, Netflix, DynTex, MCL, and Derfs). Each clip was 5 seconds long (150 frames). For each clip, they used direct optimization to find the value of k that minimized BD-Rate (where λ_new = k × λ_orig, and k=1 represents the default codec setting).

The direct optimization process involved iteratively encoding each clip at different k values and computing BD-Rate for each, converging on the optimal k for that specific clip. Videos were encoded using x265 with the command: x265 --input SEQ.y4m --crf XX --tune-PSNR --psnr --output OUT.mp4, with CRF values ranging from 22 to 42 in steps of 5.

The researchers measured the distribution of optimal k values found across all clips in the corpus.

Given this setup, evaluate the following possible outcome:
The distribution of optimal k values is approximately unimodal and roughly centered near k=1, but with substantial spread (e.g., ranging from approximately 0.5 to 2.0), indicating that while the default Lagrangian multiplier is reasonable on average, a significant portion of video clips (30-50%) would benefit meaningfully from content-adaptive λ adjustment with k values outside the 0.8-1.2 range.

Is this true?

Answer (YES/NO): NO